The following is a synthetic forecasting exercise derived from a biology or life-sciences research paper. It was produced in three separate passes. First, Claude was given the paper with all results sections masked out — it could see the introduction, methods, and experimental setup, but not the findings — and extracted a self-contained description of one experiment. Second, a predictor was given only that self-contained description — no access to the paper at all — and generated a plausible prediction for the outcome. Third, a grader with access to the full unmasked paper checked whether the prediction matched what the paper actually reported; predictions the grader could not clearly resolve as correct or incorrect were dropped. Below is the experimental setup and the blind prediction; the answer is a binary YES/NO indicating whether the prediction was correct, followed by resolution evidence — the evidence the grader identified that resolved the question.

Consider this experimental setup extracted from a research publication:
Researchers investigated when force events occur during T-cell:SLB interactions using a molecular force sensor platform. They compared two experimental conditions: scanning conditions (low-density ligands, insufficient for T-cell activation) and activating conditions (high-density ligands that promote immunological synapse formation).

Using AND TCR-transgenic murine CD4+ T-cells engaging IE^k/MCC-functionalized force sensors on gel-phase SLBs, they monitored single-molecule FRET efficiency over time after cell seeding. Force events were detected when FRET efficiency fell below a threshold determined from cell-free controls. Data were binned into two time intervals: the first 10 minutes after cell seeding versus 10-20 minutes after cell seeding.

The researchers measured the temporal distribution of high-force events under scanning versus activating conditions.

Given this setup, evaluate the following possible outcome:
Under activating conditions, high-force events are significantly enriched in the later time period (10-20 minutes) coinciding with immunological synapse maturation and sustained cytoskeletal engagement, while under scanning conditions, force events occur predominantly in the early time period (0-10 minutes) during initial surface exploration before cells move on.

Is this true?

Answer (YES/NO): YES